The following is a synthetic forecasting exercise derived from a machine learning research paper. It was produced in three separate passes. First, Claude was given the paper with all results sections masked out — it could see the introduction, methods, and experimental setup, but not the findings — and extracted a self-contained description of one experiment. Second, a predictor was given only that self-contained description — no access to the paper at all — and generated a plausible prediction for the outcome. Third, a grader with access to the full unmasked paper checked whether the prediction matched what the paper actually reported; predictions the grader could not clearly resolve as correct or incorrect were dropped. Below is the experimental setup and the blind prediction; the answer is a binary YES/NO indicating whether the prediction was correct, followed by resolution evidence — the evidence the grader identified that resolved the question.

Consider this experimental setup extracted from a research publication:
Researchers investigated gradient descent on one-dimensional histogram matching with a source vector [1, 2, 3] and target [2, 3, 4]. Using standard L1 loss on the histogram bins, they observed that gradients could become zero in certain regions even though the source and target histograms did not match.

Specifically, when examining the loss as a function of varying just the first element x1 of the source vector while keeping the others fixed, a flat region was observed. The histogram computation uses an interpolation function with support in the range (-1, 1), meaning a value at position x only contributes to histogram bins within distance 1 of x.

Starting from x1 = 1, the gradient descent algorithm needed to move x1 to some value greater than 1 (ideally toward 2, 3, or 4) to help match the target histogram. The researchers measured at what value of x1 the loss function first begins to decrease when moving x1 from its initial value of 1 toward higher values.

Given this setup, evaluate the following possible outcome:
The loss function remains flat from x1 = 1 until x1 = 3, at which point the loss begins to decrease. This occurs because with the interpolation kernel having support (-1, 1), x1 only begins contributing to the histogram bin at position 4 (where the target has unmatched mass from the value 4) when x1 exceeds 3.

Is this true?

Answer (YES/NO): YES